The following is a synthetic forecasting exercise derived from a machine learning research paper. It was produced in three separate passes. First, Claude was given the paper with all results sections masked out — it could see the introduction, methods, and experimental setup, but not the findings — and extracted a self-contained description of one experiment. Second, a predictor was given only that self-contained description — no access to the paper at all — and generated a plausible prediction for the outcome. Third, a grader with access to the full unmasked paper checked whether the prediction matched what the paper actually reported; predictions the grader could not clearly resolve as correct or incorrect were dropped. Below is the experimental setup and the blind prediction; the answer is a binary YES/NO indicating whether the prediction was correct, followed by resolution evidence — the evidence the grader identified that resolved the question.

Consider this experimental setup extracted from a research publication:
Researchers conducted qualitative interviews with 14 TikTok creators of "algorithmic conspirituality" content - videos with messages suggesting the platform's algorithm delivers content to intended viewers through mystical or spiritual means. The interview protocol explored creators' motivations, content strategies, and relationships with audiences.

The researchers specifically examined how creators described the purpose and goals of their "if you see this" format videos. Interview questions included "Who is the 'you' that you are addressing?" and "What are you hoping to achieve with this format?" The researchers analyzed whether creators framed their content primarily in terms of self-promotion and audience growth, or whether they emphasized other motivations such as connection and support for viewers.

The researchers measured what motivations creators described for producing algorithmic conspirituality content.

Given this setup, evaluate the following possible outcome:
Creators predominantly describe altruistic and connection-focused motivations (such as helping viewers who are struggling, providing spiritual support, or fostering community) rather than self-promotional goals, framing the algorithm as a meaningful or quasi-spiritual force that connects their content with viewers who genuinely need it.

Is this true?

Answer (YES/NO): NO